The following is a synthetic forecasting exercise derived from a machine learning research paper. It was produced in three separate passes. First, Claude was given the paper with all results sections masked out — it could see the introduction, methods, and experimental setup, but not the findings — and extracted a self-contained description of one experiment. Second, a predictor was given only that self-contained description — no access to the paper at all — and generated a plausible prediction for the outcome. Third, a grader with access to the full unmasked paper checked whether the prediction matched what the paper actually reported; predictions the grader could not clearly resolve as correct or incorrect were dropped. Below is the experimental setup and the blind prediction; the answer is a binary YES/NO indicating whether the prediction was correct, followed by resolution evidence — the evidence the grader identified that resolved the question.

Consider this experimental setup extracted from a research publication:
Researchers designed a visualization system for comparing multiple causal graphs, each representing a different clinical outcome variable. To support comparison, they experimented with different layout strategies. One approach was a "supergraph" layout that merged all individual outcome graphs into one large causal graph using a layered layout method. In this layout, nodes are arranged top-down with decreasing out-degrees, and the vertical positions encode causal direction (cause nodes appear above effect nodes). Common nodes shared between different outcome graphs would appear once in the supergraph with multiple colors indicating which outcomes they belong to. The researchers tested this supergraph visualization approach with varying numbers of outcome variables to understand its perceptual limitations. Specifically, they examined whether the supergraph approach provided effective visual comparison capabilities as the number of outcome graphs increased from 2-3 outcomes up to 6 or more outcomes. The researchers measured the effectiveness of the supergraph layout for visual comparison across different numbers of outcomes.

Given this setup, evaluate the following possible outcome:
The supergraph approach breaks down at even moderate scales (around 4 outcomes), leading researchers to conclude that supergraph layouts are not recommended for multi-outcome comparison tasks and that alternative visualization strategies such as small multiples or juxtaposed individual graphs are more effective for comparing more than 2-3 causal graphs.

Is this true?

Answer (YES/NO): NO